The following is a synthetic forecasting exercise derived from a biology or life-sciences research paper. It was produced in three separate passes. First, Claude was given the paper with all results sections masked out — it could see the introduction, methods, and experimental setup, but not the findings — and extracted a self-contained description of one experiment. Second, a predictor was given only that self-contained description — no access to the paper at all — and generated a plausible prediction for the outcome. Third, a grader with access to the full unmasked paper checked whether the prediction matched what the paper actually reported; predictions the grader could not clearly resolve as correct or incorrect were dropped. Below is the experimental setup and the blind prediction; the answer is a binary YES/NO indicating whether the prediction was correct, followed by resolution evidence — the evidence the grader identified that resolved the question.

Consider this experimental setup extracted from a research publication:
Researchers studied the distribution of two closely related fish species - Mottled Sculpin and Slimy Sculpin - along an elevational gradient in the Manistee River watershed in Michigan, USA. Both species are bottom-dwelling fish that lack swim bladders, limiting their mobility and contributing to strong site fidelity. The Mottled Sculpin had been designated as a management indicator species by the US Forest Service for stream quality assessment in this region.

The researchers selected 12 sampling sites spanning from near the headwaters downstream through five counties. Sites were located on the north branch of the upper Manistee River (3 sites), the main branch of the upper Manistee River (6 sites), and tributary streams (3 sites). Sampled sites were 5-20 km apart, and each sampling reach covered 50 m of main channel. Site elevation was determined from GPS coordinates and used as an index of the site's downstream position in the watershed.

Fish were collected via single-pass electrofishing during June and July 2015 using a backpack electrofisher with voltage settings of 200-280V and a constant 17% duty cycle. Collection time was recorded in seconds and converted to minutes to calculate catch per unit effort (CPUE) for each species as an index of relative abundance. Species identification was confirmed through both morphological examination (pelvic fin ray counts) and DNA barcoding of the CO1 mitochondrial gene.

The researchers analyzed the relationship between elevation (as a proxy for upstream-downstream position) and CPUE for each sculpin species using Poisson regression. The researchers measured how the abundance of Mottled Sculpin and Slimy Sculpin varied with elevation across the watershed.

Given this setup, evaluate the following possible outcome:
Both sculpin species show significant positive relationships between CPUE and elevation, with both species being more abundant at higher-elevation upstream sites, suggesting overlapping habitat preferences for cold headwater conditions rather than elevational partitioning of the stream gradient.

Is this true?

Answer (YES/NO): NO